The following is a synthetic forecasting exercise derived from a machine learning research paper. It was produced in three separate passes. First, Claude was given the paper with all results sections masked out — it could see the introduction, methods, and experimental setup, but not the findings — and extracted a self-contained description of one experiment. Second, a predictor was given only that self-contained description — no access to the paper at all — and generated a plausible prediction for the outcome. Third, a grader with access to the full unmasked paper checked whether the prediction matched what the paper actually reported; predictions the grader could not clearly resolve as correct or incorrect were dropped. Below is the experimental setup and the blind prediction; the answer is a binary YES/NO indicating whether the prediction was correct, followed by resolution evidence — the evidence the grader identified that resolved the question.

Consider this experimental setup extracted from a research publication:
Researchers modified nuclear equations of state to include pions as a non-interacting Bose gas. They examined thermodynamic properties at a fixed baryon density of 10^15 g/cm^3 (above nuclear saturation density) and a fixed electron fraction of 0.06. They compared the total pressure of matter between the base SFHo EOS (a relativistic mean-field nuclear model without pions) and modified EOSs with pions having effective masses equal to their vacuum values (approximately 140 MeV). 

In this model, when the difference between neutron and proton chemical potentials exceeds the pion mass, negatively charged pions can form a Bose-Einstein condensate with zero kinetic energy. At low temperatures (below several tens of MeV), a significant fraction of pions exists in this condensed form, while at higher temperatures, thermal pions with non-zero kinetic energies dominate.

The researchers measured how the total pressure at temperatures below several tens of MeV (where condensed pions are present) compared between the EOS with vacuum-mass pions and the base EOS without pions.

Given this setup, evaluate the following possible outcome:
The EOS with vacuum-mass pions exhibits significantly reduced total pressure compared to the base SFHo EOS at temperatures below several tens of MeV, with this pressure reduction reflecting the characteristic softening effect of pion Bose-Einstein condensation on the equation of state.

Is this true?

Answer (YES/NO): YES